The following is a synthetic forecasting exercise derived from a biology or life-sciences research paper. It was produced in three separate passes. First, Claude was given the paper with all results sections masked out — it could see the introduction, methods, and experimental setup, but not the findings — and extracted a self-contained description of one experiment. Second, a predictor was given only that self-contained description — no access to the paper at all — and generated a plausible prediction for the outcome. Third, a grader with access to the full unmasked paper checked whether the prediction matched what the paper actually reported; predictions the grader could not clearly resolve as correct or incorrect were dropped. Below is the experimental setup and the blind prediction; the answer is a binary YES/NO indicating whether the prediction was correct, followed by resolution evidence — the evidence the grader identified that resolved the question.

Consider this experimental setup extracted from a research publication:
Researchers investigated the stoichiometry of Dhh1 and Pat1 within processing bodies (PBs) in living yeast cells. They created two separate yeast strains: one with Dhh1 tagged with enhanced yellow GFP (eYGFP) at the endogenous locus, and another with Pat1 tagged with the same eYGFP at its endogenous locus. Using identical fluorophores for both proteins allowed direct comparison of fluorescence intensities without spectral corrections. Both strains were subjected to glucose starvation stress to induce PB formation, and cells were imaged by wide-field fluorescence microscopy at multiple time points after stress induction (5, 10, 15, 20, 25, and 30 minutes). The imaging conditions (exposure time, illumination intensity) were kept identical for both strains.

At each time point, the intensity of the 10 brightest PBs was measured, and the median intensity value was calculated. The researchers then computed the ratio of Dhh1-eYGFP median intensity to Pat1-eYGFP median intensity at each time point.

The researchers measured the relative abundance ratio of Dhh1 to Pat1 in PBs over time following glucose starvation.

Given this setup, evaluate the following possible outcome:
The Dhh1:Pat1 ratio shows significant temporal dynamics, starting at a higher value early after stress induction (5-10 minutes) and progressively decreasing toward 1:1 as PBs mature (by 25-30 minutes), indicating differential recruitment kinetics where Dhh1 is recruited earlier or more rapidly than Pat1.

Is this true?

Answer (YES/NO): NO